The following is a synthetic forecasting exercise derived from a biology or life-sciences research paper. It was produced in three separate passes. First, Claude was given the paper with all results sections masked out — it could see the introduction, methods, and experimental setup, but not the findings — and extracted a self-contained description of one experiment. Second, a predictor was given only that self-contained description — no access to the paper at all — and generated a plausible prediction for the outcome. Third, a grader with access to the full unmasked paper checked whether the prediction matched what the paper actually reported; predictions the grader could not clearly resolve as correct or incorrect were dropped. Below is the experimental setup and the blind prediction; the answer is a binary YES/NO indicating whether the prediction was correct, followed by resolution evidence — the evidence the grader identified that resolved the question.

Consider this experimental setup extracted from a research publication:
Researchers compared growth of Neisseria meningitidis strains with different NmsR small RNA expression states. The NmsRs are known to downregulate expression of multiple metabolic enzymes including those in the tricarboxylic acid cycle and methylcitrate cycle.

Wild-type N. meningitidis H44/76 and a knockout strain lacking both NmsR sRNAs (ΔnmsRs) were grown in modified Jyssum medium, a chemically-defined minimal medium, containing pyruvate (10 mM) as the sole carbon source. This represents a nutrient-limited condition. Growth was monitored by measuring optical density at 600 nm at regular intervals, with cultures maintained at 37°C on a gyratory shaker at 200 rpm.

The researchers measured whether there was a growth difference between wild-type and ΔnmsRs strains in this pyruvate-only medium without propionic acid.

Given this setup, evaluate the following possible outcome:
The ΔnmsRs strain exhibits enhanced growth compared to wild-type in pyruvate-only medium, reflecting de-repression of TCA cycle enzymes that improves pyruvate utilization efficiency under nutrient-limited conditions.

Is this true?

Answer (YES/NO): NO